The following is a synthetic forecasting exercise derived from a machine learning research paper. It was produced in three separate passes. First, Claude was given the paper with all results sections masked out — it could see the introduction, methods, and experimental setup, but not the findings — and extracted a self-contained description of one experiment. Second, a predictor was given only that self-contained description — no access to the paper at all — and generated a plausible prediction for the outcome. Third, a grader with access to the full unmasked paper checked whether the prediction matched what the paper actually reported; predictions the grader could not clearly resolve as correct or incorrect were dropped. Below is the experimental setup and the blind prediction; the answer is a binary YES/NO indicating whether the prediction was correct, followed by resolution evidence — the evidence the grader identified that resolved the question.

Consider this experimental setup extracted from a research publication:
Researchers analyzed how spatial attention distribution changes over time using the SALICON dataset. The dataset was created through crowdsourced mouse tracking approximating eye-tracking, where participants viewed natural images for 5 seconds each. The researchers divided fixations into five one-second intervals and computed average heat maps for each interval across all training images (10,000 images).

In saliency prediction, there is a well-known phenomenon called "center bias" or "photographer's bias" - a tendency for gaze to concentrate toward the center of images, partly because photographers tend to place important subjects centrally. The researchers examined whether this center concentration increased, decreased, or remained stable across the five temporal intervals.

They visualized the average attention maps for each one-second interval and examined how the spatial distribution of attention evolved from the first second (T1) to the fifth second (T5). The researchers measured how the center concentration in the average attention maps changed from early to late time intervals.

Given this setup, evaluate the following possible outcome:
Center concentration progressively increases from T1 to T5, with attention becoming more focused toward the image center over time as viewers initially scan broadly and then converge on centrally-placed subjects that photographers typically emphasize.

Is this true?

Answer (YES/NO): YES